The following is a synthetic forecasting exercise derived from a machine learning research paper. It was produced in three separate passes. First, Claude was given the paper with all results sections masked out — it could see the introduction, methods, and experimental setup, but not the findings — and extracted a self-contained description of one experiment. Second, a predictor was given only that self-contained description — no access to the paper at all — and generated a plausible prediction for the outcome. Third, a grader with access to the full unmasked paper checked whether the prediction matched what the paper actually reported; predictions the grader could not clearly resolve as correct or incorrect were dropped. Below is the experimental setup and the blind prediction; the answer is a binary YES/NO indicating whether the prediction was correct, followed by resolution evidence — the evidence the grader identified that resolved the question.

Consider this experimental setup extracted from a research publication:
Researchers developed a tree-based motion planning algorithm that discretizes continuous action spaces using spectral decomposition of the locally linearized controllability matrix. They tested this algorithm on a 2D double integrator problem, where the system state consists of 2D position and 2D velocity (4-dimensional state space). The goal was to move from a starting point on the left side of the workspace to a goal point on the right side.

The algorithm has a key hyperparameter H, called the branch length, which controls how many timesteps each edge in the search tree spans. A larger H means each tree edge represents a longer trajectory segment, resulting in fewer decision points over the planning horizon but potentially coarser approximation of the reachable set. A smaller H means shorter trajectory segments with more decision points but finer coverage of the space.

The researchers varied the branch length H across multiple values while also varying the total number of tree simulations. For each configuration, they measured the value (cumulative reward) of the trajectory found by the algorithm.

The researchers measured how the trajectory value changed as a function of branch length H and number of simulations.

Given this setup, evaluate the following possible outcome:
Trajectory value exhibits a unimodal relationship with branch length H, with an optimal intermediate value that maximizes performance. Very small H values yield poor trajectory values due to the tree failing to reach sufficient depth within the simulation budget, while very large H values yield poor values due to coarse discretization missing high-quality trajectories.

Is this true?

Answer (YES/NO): NO